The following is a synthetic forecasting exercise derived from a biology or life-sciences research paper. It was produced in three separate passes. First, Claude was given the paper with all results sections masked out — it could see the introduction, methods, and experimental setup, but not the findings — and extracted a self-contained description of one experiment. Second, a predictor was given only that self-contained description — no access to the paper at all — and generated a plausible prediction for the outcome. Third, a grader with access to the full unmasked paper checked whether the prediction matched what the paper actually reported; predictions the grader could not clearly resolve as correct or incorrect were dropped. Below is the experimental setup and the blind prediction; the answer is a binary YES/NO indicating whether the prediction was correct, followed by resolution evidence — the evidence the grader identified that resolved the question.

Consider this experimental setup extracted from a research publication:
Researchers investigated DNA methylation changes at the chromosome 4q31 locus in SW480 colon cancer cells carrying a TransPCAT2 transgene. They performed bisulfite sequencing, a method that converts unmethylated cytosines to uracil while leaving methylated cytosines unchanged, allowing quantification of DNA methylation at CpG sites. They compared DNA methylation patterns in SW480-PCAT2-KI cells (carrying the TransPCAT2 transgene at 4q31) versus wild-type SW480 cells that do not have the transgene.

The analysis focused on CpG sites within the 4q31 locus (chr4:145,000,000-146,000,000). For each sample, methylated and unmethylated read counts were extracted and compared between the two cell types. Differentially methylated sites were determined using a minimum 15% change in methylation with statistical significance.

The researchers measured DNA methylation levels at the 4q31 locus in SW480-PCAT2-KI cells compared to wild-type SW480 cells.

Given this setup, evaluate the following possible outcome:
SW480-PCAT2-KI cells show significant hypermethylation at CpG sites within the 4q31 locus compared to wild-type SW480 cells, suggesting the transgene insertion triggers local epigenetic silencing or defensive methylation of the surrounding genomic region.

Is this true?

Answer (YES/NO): YES